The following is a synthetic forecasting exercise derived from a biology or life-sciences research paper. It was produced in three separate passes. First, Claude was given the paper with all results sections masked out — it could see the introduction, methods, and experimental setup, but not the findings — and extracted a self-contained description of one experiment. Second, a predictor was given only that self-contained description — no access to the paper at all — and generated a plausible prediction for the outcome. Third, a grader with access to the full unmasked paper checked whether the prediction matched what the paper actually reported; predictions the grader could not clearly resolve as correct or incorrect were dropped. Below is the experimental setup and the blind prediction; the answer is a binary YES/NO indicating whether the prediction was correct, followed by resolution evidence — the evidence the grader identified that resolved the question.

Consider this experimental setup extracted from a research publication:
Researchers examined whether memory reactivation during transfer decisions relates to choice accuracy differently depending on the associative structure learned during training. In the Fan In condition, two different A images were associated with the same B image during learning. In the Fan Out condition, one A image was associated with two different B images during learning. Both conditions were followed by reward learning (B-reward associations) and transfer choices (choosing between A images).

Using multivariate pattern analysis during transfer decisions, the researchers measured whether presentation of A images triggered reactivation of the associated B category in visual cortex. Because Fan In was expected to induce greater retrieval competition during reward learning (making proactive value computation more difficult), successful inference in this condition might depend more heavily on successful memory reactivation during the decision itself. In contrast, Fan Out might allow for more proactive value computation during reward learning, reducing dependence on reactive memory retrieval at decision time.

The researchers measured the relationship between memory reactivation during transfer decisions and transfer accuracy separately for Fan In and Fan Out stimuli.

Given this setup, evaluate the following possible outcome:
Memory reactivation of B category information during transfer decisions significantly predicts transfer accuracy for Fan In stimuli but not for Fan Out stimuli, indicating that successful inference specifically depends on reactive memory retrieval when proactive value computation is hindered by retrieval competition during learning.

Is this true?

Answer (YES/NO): NO